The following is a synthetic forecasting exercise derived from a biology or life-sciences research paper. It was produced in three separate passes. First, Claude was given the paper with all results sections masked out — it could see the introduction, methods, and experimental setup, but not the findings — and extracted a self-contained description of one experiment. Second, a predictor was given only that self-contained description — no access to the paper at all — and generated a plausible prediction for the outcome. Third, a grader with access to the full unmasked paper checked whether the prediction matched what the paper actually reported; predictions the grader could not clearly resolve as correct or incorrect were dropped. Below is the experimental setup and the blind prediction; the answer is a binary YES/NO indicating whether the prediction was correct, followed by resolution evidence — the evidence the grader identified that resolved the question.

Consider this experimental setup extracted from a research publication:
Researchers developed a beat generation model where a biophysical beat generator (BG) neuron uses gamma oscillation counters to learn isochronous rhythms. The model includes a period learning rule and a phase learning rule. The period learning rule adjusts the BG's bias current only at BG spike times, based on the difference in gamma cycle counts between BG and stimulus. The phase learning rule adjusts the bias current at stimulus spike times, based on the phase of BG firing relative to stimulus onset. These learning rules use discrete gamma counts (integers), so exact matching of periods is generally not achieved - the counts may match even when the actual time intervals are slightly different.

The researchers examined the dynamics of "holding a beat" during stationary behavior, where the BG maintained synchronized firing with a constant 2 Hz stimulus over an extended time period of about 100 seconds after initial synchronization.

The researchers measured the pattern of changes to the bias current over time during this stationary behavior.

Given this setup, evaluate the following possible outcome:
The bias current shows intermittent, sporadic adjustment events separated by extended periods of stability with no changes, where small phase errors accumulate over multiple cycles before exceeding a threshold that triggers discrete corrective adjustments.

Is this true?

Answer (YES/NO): YES